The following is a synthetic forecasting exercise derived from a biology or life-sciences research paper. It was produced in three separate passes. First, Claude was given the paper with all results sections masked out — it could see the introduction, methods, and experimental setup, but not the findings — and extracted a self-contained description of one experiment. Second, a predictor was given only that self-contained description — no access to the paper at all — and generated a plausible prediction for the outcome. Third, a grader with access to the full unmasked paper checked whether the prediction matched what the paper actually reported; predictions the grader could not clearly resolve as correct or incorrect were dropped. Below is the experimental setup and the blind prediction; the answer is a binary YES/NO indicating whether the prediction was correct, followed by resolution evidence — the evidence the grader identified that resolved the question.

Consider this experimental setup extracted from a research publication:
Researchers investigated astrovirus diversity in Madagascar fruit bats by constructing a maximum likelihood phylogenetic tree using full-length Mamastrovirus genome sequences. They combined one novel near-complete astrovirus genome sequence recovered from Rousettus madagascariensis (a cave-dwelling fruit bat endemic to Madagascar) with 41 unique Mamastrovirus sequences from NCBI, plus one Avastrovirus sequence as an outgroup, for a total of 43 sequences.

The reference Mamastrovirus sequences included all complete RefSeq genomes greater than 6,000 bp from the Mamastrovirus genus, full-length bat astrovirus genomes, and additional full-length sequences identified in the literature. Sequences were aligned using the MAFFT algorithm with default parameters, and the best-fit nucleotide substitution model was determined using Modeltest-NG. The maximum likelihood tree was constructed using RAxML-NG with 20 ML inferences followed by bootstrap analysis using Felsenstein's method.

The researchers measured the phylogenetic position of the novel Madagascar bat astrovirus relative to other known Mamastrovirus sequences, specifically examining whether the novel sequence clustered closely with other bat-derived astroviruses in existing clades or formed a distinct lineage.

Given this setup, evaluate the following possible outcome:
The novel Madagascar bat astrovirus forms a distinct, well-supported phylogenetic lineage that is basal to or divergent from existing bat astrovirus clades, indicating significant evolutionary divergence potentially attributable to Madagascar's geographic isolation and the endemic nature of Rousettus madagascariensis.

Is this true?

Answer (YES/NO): NO